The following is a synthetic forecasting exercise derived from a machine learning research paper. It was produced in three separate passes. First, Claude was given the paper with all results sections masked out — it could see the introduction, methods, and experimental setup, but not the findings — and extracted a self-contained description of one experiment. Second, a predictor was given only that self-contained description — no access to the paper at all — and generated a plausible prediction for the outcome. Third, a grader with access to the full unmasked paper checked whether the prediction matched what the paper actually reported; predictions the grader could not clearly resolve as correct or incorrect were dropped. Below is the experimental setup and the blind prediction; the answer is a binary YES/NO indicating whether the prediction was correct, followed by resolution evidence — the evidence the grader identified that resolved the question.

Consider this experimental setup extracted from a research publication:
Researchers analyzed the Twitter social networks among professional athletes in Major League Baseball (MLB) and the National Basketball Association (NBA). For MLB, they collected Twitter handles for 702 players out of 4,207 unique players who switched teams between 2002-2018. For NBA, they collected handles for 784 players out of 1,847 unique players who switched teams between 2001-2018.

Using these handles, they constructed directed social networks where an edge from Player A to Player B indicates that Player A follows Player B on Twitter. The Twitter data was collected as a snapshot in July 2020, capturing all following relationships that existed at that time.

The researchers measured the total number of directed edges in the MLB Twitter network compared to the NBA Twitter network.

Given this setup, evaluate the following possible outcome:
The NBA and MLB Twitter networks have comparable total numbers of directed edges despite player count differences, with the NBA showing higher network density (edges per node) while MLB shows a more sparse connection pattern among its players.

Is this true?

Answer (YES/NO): NO